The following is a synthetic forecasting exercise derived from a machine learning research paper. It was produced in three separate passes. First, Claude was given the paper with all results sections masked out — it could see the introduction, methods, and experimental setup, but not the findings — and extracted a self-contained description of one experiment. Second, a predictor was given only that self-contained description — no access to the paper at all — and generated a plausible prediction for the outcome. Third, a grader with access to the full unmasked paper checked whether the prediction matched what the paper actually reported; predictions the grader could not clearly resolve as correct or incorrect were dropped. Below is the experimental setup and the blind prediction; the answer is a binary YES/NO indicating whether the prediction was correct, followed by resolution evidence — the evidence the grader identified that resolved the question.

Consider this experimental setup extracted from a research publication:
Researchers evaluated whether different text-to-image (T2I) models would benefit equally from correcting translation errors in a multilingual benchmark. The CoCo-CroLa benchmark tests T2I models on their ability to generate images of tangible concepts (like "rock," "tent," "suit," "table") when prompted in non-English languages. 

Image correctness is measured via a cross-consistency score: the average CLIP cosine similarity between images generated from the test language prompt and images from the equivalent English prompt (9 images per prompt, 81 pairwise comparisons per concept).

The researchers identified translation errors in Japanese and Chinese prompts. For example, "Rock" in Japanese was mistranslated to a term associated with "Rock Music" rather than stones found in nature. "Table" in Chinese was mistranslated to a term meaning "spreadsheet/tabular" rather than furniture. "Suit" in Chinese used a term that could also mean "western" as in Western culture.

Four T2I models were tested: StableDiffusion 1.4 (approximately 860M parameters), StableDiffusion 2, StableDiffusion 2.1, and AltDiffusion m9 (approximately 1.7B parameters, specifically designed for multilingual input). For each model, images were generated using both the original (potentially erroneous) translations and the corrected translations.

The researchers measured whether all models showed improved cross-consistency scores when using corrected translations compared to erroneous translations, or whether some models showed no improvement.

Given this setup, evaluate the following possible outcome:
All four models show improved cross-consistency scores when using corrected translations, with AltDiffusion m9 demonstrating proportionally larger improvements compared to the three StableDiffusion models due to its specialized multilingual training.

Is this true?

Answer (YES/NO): NO